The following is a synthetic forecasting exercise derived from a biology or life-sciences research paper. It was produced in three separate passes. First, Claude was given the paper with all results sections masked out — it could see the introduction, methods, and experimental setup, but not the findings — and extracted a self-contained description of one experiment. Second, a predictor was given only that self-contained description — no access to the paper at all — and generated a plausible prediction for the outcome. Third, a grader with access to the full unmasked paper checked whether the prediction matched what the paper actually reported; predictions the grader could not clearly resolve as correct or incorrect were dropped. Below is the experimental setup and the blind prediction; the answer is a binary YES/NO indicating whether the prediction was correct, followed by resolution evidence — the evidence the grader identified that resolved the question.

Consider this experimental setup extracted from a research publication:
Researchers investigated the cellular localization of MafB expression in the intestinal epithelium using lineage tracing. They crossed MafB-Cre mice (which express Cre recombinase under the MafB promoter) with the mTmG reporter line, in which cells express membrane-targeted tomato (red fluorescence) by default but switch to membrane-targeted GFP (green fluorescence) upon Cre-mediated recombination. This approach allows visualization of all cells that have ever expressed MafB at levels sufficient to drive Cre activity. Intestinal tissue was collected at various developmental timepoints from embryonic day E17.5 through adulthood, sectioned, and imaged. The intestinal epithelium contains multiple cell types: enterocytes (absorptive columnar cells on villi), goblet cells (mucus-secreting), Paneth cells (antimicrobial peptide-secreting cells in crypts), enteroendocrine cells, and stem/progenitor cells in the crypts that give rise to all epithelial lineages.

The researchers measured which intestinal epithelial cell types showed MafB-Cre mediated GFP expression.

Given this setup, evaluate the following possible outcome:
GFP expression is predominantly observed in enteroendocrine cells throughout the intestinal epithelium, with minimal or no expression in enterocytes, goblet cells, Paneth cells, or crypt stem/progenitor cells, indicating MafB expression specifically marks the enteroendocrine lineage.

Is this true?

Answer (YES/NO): NO